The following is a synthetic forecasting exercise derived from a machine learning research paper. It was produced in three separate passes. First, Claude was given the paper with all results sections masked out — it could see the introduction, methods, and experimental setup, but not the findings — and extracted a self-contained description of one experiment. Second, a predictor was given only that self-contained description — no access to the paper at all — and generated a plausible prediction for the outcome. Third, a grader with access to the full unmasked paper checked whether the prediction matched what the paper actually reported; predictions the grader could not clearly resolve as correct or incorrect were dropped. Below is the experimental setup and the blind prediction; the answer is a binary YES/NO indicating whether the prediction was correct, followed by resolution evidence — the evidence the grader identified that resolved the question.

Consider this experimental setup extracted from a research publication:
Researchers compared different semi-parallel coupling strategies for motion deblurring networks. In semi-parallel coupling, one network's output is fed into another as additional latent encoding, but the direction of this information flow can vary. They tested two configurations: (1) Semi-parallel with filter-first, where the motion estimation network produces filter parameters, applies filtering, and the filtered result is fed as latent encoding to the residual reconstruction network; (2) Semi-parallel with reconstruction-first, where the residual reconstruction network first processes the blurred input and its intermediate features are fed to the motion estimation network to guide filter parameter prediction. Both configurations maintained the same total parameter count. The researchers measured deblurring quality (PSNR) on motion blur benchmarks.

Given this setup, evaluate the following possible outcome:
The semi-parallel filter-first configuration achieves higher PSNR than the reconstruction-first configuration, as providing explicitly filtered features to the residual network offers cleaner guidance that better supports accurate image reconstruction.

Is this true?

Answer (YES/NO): YES